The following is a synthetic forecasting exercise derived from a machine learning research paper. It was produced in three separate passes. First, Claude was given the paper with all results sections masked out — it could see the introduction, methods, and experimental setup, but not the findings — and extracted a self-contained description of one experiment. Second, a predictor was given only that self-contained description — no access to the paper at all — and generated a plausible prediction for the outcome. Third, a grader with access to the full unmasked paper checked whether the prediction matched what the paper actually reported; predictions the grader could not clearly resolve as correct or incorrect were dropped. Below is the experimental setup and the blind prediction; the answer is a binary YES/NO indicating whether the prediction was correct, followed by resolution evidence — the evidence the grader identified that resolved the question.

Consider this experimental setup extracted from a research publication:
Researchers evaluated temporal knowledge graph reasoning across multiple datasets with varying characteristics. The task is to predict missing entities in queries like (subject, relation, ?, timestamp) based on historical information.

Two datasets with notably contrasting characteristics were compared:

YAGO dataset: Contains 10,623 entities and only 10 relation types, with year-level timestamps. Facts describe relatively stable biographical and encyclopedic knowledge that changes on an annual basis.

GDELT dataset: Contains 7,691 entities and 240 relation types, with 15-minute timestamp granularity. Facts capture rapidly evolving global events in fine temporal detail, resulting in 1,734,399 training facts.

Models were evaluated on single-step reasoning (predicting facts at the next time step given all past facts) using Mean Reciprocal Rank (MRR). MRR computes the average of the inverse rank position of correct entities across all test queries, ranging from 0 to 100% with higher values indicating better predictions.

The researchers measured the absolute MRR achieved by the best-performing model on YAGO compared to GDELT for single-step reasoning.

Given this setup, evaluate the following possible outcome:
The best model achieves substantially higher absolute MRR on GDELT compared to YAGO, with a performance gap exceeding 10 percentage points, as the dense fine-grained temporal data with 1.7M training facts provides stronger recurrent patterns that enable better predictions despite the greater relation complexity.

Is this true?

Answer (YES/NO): NO